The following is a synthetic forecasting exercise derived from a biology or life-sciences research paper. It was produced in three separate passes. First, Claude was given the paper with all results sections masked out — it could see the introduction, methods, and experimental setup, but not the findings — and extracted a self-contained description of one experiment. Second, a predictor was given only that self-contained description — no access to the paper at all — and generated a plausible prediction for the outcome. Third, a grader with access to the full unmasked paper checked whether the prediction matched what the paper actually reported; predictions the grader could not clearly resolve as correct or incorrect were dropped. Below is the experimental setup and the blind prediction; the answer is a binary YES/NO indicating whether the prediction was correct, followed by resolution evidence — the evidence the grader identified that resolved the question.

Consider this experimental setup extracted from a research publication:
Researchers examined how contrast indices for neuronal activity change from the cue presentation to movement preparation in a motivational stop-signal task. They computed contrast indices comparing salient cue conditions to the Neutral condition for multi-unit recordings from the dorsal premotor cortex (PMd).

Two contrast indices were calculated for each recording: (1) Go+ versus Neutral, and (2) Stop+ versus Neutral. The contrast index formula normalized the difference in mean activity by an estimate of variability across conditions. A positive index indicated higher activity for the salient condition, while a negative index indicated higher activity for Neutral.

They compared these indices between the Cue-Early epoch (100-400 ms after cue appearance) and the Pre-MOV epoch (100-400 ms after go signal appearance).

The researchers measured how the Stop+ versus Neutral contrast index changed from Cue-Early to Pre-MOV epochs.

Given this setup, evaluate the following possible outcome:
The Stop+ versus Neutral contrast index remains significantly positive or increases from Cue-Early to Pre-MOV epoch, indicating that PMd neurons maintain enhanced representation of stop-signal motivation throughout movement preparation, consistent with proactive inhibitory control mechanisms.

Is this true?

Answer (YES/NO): NO